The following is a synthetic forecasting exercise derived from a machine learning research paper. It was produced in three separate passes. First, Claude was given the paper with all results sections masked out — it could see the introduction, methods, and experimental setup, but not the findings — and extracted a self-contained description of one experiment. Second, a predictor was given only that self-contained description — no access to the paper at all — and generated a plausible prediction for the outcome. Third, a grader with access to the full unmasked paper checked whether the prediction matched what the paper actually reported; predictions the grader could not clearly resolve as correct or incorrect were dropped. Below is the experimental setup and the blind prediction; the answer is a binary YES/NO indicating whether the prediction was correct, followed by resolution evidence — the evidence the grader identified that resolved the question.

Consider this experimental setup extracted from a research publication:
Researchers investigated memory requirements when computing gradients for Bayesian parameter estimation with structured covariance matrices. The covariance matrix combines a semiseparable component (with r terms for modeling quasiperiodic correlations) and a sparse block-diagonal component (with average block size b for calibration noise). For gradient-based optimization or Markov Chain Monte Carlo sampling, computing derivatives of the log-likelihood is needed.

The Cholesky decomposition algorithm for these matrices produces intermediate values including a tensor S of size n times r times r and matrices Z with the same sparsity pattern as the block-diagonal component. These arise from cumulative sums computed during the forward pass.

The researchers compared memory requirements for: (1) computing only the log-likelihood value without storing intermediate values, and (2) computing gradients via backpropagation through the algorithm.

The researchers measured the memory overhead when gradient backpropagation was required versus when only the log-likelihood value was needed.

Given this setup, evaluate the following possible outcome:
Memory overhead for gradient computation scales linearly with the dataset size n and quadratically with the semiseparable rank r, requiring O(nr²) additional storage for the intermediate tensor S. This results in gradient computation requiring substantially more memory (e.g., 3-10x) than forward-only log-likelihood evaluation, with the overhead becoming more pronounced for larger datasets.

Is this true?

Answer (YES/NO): YES